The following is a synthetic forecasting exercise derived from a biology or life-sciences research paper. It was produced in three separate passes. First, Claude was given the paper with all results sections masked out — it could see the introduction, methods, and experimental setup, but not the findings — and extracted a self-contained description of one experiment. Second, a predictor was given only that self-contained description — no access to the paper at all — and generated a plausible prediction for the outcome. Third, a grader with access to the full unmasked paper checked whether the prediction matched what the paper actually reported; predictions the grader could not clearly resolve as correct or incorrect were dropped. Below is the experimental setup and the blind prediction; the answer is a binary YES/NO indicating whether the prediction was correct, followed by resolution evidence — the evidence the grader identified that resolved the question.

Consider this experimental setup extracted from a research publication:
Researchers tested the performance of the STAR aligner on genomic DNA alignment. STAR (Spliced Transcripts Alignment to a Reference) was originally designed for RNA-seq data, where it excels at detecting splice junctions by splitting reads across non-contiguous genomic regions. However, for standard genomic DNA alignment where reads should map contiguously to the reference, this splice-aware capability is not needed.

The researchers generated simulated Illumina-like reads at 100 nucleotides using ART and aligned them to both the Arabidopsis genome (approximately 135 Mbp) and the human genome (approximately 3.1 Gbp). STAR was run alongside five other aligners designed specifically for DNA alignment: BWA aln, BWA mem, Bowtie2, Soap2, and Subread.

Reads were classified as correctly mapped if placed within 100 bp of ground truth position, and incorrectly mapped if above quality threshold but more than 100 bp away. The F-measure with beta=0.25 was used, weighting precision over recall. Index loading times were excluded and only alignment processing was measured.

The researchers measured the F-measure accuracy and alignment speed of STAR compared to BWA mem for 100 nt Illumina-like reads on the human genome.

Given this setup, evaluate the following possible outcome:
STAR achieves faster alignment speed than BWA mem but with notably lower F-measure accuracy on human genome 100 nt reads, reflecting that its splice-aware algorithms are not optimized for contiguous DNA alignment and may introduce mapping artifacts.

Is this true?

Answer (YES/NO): NO